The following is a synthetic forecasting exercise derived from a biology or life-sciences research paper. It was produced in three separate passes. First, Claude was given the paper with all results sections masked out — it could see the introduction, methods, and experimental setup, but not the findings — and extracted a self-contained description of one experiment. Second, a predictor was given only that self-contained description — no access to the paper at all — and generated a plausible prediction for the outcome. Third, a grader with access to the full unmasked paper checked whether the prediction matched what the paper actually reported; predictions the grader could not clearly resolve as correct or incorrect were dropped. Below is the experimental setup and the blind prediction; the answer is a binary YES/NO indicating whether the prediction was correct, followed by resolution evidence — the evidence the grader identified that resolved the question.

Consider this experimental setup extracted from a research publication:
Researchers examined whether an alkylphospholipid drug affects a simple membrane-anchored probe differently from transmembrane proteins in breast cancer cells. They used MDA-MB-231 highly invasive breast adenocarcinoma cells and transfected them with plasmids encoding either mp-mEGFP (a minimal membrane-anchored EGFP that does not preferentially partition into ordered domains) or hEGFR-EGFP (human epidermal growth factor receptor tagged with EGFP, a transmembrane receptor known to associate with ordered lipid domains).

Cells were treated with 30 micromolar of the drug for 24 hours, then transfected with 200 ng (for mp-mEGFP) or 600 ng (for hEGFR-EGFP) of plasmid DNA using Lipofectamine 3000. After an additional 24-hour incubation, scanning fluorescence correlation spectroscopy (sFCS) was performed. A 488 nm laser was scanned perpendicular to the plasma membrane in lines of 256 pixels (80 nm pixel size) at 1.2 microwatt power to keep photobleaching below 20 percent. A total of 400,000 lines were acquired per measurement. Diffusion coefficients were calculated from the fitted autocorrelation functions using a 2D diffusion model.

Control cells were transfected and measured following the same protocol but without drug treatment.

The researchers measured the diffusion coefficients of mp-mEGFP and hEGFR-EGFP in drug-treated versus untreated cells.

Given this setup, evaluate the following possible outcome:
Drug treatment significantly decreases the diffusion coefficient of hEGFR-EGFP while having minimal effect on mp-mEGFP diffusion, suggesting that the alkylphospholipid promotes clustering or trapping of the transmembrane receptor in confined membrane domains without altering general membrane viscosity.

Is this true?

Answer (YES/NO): NO